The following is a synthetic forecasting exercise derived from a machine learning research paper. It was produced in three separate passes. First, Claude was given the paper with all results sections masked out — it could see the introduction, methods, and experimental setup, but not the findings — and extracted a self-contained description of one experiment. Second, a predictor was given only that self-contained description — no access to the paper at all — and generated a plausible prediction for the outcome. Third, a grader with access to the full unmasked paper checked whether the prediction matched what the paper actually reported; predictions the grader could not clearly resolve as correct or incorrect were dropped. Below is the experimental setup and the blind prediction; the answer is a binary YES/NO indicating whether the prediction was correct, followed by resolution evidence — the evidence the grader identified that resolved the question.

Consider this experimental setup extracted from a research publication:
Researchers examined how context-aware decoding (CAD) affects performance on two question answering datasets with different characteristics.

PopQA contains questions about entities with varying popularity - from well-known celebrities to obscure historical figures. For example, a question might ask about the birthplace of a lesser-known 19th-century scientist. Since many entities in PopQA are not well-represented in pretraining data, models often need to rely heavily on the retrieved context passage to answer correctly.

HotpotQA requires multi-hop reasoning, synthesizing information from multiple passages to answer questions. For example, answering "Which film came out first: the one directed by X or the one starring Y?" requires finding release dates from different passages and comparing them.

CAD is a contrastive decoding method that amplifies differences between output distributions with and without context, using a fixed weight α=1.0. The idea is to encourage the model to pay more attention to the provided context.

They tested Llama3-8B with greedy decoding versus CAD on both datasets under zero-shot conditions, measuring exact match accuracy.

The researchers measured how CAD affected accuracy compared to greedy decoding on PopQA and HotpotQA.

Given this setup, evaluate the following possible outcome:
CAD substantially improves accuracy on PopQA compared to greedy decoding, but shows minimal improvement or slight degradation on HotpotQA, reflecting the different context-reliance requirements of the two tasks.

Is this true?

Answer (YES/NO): NO